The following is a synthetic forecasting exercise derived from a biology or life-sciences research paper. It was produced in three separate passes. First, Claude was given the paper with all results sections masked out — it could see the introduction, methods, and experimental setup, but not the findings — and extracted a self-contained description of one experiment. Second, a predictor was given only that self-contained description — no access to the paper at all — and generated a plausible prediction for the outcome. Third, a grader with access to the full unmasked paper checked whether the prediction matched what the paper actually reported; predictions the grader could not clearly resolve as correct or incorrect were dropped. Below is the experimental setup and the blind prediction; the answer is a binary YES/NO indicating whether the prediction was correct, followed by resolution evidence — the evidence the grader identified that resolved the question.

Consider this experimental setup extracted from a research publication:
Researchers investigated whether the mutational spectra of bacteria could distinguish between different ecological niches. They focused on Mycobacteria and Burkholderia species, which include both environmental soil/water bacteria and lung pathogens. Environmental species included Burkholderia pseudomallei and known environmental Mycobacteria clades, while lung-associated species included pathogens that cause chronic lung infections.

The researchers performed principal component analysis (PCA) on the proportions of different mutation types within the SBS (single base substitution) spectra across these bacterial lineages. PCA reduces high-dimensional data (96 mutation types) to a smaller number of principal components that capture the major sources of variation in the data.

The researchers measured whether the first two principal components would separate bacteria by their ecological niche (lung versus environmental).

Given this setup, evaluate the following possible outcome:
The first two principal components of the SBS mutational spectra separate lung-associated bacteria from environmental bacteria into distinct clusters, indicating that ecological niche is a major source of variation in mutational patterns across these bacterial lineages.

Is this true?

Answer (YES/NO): YES